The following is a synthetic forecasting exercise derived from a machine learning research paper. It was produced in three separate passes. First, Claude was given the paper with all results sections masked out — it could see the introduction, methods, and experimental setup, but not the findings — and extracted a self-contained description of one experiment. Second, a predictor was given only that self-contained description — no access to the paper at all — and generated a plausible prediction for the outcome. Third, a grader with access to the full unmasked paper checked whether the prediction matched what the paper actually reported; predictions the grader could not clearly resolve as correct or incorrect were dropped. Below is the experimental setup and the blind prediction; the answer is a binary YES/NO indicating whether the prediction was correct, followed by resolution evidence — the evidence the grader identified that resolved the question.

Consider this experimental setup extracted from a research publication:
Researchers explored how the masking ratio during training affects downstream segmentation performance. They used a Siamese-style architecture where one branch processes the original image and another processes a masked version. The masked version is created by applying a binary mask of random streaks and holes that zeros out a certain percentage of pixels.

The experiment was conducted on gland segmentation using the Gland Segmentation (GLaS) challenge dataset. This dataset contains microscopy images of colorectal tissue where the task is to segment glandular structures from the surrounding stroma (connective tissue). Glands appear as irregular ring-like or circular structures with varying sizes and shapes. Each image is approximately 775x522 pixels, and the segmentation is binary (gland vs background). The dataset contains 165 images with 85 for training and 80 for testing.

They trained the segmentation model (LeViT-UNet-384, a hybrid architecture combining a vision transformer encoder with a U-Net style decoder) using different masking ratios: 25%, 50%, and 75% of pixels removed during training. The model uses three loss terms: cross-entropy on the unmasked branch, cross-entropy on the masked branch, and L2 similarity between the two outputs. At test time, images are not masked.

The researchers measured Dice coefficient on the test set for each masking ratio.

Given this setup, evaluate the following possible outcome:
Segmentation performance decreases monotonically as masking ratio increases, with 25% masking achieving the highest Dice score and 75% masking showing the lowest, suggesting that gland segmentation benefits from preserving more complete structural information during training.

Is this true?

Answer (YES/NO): NO